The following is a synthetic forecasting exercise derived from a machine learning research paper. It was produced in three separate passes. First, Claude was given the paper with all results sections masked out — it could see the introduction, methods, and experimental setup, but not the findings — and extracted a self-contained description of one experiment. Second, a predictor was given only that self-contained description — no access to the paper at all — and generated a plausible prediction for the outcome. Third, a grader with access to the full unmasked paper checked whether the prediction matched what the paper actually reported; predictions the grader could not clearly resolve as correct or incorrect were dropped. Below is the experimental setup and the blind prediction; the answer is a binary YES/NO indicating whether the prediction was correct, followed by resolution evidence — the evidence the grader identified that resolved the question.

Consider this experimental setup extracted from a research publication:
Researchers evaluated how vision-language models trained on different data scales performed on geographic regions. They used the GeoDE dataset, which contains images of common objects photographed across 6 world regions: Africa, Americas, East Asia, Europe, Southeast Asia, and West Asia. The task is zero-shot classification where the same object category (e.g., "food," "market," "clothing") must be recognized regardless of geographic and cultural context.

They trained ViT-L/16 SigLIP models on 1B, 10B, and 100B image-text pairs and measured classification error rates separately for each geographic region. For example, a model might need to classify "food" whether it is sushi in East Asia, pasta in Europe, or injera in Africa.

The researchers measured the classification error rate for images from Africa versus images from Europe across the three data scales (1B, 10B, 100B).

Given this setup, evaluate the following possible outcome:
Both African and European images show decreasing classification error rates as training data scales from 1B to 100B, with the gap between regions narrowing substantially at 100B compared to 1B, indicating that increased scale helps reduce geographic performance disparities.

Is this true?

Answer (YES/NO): NO